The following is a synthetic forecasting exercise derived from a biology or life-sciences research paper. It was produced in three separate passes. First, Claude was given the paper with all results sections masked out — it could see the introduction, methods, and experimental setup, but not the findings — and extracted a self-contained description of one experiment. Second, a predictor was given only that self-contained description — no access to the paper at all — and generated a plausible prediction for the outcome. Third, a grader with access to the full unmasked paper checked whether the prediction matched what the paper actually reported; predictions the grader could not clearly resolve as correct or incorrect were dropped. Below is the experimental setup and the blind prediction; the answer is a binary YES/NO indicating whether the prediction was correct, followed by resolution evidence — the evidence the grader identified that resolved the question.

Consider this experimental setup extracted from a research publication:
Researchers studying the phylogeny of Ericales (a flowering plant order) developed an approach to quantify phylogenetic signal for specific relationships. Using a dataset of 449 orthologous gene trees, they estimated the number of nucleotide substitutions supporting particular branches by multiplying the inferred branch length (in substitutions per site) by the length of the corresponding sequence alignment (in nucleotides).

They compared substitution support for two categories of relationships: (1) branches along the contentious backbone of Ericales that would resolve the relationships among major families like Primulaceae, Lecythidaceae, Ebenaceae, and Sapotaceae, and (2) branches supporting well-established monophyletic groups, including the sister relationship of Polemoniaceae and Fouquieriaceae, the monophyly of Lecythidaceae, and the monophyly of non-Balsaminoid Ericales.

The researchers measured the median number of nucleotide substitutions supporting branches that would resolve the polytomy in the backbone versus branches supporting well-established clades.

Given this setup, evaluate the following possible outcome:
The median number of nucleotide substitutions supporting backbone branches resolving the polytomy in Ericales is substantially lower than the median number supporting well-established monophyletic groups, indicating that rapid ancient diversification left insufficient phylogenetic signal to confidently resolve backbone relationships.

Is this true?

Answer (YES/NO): YES